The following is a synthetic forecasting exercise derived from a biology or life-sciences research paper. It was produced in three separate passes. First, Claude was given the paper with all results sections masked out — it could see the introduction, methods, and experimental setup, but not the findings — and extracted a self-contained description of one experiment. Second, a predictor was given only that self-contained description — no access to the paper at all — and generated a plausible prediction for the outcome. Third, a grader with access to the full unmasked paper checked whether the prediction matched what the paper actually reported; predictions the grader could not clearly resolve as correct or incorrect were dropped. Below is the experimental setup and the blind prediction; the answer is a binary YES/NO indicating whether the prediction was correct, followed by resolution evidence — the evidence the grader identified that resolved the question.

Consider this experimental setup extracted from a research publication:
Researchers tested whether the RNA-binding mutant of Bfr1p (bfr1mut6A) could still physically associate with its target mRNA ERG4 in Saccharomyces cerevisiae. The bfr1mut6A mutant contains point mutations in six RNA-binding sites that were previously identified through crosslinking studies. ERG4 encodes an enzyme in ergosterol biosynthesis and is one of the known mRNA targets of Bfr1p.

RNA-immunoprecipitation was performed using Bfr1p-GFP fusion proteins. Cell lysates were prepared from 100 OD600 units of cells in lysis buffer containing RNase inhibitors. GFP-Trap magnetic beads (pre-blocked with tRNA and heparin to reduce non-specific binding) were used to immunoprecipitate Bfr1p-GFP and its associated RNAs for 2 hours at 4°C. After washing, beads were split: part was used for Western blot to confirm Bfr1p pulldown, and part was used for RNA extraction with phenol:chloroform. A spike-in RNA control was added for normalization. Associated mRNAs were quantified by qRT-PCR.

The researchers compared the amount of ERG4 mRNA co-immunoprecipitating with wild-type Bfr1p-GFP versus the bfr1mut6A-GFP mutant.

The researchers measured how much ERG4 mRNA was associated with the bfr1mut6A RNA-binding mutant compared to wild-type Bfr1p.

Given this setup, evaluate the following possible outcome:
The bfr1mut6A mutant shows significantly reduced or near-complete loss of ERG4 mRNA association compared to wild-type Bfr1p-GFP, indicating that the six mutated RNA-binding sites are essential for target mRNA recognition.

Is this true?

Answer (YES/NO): YES